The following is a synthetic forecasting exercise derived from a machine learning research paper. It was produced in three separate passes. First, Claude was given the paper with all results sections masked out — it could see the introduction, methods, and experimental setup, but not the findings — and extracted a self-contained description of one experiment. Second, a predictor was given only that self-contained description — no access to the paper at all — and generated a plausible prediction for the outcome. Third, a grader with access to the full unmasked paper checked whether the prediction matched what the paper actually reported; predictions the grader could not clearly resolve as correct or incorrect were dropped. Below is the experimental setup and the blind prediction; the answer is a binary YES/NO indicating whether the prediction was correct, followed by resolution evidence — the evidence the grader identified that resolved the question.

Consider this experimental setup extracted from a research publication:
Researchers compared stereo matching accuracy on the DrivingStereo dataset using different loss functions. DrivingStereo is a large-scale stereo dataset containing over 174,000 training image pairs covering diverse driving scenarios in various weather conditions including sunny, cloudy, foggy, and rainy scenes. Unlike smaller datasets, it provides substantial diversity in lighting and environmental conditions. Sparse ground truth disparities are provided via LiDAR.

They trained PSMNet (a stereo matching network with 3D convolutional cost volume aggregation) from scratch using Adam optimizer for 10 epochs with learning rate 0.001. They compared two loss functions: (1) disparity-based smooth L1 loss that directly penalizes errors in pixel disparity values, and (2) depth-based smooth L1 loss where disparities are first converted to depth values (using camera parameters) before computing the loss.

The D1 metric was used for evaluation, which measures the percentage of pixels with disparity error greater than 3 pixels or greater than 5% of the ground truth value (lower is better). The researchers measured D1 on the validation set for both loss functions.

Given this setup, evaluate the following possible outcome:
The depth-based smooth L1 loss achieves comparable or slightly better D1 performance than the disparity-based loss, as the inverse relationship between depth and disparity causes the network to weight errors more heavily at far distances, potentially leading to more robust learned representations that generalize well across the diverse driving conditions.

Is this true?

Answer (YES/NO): YES